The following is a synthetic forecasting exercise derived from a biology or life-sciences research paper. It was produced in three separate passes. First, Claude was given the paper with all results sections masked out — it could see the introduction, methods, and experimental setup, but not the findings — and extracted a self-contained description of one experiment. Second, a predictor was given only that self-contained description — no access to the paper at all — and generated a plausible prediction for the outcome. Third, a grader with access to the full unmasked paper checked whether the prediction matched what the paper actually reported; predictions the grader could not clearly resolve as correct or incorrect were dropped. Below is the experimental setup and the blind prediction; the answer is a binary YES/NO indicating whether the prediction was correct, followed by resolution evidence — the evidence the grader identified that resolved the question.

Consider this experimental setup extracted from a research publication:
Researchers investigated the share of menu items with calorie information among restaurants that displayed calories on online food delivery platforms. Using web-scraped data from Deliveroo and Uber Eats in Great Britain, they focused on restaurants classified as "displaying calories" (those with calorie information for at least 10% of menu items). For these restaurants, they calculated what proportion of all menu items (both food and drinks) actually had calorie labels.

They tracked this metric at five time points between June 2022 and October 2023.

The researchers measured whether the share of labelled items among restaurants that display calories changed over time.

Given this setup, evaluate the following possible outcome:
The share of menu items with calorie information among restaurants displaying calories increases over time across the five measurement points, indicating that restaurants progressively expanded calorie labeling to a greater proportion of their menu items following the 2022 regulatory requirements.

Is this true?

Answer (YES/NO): NO